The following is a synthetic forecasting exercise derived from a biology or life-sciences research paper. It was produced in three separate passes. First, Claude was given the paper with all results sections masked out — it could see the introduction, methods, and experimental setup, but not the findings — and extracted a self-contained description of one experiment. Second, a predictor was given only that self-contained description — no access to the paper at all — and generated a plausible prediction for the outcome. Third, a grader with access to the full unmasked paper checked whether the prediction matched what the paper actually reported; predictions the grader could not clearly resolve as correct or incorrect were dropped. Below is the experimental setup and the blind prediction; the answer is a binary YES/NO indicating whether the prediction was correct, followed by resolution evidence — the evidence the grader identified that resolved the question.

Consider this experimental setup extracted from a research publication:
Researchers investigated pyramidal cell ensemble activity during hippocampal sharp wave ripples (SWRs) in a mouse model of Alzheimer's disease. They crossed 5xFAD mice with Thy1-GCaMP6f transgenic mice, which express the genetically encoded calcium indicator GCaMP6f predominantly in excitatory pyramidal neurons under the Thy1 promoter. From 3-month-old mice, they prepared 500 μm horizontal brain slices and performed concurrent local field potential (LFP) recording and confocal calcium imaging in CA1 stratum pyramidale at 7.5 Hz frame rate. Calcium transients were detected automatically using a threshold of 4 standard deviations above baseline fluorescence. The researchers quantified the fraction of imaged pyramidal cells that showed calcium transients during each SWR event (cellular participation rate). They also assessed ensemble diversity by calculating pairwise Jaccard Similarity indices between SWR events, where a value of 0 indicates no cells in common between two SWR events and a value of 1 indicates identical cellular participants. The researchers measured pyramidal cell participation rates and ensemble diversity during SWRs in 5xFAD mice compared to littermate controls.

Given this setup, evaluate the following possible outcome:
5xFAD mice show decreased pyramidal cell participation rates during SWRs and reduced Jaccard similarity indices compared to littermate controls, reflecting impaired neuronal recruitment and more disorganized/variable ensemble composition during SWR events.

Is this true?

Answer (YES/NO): NO